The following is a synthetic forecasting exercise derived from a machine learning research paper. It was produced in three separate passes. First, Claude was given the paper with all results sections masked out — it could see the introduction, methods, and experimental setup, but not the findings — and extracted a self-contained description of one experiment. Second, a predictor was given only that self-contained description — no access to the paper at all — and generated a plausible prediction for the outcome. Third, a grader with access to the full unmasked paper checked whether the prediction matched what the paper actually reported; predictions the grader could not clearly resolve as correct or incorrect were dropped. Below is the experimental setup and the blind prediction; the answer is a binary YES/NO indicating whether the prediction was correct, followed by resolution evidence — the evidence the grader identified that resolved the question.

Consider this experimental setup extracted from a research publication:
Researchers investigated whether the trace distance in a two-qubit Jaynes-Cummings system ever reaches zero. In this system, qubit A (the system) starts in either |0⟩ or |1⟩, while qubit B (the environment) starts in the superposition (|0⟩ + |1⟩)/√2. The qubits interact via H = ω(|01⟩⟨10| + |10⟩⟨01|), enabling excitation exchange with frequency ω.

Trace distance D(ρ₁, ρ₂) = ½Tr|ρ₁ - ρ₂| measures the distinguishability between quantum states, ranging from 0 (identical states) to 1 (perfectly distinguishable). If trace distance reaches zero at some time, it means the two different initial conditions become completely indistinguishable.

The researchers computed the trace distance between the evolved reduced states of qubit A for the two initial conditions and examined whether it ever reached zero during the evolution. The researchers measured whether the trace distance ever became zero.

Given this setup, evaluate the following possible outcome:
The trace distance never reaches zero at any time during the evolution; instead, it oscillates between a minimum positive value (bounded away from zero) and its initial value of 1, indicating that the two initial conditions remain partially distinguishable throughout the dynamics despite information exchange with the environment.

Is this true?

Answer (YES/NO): YES